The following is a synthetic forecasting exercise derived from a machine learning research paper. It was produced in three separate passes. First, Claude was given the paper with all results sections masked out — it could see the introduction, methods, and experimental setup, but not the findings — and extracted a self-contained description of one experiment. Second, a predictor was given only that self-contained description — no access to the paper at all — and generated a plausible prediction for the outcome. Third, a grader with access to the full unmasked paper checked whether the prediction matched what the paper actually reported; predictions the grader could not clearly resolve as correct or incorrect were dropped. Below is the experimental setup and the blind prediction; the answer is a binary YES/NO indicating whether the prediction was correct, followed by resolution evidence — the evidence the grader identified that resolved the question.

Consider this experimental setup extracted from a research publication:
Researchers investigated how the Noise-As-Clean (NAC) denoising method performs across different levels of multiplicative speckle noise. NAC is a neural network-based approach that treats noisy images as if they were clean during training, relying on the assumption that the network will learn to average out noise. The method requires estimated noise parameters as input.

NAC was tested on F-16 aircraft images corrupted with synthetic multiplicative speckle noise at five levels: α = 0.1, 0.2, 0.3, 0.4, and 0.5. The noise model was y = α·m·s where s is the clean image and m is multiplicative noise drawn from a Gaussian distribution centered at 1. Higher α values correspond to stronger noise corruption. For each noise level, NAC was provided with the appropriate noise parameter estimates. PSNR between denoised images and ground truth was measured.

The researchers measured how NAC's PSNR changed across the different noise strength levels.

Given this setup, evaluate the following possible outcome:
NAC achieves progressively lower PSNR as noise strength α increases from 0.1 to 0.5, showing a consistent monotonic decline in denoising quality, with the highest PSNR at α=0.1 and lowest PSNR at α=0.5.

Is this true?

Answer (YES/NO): YES